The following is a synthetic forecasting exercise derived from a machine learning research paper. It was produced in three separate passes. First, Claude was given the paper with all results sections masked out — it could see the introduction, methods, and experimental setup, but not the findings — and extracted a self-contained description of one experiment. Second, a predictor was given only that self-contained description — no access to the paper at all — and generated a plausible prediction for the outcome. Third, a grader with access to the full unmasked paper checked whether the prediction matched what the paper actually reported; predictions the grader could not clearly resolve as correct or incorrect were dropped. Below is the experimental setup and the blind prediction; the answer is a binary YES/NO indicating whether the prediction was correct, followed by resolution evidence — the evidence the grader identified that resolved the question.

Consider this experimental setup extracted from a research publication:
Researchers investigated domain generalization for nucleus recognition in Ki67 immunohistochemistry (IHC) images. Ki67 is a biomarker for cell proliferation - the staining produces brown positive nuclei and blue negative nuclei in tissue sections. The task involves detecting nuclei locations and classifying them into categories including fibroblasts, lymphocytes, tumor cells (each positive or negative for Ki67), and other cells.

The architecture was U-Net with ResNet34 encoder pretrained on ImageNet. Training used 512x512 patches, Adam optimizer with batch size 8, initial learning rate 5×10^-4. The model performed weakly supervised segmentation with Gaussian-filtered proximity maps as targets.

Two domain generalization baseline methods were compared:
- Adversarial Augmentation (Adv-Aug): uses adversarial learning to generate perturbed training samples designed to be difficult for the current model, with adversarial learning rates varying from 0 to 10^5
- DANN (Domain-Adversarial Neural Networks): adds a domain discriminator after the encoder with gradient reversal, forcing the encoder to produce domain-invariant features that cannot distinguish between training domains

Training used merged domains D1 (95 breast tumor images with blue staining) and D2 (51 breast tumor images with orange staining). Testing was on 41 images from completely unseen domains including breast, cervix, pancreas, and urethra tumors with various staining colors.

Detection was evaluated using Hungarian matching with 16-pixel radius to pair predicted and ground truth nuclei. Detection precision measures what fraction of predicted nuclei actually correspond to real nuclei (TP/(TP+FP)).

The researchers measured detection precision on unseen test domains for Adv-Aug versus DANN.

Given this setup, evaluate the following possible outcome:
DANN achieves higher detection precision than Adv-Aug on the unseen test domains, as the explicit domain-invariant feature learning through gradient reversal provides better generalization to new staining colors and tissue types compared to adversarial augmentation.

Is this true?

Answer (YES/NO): NO